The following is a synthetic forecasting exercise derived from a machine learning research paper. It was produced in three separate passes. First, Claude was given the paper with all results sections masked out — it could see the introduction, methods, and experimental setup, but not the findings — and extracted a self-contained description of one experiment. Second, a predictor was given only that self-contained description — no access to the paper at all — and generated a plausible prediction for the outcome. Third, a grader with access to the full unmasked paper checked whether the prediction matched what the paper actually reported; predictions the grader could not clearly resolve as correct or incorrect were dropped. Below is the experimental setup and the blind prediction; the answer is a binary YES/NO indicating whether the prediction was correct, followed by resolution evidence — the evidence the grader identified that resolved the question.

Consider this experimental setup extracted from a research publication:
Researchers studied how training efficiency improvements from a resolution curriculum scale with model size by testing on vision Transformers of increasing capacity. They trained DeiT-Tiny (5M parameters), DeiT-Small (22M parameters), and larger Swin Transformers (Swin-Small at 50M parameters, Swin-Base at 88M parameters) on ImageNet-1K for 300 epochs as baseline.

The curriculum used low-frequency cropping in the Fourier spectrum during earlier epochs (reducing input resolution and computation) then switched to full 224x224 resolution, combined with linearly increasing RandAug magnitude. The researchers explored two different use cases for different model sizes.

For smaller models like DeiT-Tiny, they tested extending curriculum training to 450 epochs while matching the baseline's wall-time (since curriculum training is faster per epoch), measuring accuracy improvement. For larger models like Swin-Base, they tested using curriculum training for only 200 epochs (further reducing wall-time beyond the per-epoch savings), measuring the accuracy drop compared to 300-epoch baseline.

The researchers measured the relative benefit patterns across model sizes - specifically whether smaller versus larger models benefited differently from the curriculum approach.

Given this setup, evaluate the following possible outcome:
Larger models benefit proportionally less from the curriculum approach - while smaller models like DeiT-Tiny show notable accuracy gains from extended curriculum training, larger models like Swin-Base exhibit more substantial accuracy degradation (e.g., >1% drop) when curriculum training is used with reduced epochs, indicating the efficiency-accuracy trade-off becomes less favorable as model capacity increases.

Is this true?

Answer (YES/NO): NO